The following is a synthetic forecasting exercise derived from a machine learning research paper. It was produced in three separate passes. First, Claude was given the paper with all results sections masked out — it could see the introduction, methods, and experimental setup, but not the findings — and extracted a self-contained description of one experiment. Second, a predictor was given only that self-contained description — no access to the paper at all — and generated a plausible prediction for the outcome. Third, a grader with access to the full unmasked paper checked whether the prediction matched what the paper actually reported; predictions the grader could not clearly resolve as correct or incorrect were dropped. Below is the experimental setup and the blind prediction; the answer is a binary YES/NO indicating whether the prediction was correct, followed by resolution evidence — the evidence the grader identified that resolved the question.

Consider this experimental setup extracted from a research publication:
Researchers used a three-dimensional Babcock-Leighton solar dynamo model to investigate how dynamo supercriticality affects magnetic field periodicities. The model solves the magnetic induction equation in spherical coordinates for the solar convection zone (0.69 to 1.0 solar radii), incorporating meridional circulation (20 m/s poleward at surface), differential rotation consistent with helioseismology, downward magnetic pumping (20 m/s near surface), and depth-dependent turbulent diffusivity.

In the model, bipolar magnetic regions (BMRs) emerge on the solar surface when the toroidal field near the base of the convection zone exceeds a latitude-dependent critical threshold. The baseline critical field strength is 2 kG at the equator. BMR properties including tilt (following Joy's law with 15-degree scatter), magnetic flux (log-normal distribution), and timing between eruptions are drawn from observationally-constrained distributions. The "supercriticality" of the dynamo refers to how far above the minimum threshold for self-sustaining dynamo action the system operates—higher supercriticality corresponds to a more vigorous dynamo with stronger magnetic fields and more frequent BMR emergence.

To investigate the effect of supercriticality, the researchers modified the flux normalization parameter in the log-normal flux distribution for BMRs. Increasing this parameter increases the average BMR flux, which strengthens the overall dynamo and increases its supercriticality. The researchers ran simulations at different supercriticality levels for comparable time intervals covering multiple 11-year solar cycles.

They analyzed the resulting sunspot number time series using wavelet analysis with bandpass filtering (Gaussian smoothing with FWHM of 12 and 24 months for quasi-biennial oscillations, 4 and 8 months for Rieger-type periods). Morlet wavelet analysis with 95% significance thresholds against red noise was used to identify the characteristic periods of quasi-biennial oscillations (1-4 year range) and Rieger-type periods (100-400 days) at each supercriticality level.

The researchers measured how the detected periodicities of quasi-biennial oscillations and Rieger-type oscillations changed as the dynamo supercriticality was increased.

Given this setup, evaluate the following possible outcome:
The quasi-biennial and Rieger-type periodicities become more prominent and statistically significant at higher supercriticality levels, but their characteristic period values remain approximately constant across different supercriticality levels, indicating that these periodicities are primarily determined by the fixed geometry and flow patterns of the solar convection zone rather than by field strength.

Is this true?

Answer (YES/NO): NO